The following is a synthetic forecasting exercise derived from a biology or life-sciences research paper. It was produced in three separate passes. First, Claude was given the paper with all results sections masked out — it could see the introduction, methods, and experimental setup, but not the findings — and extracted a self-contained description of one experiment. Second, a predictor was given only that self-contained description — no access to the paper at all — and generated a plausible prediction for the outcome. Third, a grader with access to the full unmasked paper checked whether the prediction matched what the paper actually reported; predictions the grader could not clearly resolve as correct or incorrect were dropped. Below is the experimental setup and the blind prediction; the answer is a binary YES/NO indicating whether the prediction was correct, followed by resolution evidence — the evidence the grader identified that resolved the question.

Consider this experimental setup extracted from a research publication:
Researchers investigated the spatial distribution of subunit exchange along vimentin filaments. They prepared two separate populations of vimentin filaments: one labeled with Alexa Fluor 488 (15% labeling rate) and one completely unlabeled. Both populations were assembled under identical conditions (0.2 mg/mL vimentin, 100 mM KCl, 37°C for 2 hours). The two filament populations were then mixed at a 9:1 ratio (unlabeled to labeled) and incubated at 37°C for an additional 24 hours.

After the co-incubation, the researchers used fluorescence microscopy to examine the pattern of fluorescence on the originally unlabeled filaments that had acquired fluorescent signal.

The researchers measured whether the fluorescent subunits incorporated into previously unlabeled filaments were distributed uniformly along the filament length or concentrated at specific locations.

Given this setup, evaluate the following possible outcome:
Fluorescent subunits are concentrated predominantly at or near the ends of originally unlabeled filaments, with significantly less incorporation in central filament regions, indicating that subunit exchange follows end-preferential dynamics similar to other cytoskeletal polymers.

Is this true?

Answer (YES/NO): NO